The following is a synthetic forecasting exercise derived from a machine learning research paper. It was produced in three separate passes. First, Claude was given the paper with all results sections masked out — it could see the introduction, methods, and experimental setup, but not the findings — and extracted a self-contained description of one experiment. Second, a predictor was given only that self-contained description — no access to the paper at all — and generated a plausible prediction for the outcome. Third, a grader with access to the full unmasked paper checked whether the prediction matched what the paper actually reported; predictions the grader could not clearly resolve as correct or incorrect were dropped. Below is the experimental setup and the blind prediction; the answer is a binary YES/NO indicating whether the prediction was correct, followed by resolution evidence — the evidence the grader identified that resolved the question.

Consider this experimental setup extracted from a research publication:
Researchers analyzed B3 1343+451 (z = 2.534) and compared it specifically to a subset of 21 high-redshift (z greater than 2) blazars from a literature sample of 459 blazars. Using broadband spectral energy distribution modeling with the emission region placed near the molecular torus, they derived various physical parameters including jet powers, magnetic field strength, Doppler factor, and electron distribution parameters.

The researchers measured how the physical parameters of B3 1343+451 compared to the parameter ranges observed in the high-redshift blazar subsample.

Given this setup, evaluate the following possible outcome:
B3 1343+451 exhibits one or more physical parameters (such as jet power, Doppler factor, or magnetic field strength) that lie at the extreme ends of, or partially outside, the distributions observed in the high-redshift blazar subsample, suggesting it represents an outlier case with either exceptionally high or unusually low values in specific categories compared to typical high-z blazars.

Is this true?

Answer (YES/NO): NO